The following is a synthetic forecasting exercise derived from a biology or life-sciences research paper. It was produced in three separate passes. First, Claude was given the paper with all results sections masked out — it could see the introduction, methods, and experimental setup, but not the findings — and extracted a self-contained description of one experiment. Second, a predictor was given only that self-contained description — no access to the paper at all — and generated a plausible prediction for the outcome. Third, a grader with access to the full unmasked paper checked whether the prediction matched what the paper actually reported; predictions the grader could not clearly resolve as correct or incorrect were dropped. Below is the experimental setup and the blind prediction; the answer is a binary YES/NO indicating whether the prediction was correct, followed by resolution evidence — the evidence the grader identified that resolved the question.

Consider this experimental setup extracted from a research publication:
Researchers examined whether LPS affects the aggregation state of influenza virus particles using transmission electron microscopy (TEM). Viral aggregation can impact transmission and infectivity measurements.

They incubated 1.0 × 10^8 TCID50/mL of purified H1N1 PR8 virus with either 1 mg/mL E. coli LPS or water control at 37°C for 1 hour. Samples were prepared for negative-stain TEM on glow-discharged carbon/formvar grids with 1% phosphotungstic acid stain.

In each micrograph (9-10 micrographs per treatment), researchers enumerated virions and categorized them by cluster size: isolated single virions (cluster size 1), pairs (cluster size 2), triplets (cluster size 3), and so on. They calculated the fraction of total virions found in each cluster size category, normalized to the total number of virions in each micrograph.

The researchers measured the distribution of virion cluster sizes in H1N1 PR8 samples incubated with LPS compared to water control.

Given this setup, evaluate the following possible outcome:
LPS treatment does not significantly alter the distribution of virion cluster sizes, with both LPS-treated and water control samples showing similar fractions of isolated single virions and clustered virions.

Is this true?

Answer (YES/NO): YES